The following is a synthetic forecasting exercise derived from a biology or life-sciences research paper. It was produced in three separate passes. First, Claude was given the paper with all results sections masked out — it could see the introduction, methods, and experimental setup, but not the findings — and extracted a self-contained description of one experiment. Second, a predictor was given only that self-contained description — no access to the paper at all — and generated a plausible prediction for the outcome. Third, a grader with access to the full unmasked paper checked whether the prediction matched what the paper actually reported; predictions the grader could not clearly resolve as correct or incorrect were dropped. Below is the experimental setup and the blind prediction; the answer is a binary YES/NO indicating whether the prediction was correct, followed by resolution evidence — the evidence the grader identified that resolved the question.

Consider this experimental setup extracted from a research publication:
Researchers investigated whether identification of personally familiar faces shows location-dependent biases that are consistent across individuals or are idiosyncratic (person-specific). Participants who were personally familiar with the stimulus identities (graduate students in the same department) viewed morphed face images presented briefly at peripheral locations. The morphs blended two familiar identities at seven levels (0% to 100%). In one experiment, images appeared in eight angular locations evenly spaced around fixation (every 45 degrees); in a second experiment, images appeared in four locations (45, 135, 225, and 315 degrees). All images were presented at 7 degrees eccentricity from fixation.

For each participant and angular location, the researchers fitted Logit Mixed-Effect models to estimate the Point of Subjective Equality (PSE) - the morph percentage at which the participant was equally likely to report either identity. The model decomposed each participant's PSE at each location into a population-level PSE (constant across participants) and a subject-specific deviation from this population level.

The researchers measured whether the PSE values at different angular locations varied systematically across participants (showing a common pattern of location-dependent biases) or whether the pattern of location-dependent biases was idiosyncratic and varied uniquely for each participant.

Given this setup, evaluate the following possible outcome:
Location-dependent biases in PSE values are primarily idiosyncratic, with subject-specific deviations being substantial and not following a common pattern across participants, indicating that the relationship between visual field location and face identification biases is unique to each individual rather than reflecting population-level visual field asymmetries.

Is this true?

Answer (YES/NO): YES